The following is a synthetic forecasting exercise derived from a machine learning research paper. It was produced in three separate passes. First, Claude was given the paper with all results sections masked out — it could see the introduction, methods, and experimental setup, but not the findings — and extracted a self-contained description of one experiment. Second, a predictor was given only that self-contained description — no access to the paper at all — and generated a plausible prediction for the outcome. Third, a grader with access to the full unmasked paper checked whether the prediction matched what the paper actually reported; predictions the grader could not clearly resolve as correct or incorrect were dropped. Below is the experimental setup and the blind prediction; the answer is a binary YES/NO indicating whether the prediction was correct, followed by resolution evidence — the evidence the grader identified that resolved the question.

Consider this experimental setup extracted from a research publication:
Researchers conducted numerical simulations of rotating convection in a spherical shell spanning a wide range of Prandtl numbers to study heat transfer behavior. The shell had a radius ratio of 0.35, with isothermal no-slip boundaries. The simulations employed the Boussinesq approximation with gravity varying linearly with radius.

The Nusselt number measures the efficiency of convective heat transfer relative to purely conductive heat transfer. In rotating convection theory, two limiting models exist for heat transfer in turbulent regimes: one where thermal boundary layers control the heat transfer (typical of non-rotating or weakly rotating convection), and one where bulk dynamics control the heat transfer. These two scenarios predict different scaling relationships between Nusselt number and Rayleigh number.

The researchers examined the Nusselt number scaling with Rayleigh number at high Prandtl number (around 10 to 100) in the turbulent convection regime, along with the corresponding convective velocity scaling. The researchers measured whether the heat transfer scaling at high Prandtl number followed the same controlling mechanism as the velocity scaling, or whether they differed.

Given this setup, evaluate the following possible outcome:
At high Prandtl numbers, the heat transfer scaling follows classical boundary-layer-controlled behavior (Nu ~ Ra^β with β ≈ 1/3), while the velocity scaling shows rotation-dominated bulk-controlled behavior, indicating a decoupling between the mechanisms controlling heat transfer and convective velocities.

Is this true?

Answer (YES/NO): YES